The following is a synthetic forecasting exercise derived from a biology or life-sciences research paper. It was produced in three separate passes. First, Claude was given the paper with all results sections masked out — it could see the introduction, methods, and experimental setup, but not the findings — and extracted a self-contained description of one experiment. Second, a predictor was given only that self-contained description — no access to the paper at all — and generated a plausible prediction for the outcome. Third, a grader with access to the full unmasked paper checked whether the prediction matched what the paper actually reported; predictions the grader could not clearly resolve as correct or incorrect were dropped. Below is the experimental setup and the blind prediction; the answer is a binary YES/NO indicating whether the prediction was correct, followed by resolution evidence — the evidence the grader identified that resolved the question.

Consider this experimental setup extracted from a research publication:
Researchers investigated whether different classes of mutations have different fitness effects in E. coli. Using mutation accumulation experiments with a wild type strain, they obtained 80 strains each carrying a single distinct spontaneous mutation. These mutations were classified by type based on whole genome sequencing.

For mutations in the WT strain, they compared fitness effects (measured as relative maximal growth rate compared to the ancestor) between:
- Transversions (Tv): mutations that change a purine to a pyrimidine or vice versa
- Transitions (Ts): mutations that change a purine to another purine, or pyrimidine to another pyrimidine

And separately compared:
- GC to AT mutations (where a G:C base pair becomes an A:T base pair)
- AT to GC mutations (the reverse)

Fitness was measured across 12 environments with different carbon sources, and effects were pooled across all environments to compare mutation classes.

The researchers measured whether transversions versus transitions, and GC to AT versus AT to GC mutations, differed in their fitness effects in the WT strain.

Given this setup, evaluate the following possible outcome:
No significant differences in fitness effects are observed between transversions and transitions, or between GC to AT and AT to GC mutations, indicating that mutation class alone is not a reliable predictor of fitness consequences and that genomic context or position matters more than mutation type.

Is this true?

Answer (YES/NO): NO